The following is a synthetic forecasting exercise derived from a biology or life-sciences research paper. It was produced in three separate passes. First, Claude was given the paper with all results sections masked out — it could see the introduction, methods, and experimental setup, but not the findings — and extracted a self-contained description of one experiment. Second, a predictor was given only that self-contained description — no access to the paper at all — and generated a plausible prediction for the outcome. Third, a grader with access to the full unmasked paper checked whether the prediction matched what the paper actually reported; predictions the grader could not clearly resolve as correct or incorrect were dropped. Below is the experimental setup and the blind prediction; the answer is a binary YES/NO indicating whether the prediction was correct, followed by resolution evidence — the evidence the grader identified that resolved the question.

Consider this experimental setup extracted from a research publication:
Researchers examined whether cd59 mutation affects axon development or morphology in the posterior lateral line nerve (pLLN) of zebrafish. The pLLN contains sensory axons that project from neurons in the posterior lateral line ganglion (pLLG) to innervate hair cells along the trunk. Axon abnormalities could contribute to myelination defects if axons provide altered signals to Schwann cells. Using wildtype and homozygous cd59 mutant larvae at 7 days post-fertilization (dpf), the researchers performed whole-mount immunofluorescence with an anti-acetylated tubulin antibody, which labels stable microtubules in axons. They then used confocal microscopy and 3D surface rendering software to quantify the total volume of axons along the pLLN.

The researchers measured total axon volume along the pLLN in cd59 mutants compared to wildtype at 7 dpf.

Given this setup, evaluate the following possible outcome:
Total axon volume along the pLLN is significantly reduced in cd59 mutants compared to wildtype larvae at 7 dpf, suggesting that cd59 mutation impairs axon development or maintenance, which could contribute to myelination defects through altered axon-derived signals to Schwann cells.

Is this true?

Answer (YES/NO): NO